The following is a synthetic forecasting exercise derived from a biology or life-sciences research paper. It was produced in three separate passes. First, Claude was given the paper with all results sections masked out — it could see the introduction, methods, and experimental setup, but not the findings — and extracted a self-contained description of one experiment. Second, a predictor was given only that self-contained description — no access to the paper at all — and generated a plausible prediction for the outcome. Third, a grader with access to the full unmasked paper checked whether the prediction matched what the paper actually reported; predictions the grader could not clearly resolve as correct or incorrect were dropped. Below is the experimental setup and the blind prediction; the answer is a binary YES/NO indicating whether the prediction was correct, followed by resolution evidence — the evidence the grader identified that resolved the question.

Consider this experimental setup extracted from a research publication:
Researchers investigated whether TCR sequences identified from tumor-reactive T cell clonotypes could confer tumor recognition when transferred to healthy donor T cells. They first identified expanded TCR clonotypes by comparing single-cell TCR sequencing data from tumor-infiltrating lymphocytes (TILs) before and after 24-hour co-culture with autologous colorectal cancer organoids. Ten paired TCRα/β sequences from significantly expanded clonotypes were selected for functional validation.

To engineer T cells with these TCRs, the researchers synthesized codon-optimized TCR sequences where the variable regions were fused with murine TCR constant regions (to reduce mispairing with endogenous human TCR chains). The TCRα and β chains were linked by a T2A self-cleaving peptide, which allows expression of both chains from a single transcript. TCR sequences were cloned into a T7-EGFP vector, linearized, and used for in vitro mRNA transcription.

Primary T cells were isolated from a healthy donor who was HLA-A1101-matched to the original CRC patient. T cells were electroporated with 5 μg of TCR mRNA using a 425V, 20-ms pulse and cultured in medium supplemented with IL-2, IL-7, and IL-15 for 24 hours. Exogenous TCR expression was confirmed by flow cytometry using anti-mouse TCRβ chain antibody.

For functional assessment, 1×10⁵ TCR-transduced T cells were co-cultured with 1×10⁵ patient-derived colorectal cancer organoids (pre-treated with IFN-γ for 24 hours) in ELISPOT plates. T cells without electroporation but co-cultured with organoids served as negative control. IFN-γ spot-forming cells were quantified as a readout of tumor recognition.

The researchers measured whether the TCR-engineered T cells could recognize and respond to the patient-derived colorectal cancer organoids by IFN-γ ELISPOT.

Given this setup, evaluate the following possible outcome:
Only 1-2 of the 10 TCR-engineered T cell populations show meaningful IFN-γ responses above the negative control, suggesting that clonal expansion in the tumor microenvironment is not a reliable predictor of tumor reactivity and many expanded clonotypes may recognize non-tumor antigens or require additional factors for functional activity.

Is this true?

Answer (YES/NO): NO